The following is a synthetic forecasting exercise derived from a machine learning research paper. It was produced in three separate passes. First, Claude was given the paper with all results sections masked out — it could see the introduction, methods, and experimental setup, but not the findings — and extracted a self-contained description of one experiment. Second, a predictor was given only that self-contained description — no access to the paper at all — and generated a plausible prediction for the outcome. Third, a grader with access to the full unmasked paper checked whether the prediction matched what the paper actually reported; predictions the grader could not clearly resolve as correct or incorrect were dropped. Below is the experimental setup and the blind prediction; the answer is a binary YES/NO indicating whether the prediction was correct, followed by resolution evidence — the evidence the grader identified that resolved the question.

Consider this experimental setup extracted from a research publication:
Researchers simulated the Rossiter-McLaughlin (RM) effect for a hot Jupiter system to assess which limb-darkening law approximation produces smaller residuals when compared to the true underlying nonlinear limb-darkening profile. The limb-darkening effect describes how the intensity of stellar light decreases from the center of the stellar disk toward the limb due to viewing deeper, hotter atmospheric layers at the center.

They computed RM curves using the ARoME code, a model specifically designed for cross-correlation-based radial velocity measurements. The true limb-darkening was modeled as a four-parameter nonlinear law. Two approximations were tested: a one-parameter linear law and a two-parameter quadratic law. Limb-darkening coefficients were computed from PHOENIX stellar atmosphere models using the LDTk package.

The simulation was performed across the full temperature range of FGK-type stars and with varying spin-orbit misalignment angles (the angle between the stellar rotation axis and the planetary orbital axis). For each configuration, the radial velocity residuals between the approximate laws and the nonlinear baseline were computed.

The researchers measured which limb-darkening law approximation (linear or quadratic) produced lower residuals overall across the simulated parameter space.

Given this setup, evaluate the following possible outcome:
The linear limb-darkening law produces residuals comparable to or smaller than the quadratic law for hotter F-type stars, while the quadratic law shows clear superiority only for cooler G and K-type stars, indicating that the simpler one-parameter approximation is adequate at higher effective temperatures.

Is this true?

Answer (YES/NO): NO